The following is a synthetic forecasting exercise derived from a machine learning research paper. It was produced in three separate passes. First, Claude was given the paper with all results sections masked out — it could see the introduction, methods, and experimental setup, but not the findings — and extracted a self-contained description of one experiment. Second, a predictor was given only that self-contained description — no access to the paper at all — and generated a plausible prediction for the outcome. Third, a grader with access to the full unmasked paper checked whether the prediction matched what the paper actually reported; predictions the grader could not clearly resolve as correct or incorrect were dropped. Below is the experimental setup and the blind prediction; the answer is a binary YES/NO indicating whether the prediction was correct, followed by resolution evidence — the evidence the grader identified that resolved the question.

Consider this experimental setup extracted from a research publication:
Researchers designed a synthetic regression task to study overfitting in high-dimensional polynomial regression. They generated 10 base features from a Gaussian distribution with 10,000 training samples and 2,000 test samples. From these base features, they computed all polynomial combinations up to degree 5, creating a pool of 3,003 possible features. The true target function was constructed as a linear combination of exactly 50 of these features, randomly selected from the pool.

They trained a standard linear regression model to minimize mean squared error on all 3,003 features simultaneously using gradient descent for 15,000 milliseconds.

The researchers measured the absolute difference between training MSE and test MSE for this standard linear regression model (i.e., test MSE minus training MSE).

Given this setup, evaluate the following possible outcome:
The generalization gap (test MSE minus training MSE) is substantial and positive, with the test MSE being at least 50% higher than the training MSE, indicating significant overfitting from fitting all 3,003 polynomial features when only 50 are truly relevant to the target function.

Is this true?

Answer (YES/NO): YES